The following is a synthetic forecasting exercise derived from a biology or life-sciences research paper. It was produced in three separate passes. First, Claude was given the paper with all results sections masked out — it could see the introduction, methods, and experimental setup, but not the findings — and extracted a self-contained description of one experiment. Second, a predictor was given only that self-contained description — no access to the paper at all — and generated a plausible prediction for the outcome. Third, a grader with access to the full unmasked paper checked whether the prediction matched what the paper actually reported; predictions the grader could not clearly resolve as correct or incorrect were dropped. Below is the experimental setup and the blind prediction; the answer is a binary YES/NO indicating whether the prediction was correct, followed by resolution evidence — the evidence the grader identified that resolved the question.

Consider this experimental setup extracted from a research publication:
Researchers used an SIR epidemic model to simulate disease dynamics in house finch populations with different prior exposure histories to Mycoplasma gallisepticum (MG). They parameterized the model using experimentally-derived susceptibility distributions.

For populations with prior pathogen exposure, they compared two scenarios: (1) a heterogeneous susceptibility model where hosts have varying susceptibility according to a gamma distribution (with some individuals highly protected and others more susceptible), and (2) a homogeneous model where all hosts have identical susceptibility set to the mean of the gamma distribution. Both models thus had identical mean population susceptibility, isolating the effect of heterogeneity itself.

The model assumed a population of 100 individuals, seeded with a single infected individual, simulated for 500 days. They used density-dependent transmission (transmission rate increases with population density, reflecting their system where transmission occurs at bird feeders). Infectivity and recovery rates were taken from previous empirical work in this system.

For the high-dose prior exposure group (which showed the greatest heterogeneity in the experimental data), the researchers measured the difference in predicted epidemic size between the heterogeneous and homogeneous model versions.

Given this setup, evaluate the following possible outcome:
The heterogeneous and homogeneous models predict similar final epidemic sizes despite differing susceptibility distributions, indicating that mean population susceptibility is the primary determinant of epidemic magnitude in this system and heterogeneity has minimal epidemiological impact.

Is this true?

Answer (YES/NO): NO